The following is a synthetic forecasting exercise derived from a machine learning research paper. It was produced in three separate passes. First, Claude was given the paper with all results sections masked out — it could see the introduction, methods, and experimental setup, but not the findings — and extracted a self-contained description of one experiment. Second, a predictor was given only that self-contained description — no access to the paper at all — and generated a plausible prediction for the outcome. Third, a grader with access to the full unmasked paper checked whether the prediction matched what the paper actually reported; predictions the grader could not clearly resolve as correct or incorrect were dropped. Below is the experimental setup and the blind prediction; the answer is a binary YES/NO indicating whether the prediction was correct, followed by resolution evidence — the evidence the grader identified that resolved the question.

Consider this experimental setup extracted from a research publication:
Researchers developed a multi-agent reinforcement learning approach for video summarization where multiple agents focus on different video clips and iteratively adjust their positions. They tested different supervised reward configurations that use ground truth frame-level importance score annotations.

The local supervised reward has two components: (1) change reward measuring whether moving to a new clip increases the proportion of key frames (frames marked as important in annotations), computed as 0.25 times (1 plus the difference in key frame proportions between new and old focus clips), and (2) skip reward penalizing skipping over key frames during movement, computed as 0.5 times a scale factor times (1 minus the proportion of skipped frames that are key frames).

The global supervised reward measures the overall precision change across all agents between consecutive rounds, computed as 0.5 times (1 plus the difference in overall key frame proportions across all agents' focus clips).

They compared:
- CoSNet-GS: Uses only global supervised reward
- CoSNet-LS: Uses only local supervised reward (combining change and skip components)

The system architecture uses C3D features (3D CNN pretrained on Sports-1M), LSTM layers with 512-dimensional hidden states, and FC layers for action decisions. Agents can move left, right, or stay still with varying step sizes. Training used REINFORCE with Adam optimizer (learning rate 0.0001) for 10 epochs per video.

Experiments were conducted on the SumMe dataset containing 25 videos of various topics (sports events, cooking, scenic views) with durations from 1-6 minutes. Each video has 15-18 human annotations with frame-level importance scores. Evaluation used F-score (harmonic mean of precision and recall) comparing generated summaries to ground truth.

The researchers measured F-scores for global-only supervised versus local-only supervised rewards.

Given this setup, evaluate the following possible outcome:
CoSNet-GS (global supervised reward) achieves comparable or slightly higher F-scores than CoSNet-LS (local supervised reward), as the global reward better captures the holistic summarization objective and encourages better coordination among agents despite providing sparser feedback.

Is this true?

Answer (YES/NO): NO